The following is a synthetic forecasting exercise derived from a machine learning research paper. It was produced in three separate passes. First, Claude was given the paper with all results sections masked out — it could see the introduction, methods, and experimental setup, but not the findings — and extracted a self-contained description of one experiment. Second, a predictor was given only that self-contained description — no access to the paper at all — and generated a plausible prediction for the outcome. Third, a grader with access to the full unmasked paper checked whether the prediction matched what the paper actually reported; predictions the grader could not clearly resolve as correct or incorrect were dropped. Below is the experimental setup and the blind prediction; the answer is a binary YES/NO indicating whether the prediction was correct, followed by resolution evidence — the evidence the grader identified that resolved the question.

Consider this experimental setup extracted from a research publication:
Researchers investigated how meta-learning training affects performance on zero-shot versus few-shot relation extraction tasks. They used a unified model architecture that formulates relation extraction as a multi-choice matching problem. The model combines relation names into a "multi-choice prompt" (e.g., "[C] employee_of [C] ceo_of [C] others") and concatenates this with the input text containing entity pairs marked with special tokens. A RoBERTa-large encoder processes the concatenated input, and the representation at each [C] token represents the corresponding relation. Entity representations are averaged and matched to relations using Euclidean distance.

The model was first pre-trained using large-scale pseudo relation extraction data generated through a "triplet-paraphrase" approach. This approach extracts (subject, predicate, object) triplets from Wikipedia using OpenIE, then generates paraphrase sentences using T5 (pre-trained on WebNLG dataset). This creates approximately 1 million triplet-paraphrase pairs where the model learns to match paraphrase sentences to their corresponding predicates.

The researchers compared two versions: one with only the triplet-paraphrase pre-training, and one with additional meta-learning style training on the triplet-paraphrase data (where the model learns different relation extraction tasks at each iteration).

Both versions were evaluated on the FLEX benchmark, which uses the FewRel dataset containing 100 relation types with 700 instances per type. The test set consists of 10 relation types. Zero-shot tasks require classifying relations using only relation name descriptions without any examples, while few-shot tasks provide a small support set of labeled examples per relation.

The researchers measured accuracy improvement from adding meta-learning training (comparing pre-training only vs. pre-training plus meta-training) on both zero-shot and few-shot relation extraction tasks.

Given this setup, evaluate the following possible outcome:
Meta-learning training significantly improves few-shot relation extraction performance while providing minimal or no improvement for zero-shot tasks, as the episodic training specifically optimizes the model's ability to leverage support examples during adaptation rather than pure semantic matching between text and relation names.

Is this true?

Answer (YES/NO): NO